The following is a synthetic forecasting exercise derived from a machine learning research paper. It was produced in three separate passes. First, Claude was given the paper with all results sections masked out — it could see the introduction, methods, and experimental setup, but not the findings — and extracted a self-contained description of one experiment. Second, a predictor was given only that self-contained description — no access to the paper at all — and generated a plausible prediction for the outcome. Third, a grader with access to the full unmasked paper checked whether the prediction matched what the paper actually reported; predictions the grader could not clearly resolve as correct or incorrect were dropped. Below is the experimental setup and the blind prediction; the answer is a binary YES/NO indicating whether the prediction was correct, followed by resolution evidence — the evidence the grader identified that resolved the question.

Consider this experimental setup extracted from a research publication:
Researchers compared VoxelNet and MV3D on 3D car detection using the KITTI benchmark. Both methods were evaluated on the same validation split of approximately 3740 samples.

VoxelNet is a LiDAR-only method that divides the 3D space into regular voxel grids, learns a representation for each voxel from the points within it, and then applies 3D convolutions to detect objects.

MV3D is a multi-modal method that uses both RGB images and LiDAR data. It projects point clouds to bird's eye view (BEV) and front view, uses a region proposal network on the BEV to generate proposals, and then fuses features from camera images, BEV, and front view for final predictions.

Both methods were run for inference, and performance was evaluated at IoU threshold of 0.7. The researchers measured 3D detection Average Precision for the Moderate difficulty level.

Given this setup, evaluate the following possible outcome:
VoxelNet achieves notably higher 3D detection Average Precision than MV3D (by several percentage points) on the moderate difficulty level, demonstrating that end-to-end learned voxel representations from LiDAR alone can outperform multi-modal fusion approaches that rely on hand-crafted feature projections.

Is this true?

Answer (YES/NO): YES